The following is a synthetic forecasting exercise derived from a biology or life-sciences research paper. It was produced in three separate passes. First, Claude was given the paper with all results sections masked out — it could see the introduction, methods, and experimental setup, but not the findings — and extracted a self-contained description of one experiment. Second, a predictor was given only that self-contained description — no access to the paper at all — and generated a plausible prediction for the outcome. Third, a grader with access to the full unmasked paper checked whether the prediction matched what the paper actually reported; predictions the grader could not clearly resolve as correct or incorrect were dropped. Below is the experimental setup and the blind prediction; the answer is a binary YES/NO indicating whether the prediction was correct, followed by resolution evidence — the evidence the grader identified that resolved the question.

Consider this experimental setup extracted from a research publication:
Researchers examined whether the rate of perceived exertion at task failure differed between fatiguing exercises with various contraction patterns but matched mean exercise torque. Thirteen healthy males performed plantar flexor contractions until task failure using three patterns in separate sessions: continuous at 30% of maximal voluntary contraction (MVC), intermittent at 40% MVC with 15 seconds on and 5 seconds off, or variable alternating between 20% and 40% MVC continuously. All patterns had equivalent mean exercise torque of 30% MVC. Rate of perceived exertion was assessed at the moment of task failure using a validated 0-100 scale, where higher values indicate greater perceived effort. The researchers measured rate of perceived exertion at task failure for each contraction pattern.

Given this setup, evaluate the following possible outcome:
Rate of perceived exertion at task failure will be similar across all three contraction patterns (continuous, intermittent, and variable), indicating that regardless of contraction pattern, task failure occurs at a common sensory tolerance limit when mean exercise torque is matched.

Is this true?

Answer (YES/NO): YES